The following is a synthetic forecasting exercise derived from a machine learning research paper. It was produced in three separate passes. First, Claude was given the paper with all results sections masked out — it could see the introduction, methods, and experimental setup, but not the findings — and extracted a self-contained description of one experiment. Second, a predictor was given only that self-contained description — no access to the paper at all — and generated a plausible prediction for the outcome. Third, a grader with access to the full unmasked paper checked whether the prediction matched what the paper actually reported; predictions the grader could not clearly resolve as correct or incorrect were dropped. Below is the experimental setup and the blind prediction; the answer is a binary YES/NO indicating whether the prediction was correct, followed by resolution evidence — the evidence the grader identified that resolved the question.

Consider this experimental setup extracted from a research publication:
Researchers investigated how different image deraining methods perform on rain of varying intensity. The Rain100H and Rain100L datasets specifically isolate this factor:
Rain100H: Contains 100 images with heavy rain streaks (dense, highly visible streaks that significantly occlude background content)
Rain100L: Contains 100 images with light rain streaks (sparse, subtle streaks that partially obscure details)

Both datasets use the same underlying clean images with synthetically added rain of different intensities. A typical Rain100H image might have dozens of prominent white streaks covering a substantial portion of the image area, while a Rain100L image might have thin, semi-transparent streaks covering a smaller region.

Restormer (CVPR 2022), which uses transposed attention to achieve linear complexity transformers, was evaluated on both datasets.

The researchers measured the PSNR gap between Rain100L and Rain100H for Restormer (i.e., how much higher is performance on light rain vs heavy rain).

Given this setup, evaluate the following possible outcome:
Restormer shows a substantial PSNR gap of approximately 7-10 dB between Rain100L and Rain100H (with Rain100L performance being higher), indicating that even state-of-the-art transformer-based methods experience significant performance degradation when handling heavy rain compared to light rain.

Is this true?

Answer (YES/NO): YES